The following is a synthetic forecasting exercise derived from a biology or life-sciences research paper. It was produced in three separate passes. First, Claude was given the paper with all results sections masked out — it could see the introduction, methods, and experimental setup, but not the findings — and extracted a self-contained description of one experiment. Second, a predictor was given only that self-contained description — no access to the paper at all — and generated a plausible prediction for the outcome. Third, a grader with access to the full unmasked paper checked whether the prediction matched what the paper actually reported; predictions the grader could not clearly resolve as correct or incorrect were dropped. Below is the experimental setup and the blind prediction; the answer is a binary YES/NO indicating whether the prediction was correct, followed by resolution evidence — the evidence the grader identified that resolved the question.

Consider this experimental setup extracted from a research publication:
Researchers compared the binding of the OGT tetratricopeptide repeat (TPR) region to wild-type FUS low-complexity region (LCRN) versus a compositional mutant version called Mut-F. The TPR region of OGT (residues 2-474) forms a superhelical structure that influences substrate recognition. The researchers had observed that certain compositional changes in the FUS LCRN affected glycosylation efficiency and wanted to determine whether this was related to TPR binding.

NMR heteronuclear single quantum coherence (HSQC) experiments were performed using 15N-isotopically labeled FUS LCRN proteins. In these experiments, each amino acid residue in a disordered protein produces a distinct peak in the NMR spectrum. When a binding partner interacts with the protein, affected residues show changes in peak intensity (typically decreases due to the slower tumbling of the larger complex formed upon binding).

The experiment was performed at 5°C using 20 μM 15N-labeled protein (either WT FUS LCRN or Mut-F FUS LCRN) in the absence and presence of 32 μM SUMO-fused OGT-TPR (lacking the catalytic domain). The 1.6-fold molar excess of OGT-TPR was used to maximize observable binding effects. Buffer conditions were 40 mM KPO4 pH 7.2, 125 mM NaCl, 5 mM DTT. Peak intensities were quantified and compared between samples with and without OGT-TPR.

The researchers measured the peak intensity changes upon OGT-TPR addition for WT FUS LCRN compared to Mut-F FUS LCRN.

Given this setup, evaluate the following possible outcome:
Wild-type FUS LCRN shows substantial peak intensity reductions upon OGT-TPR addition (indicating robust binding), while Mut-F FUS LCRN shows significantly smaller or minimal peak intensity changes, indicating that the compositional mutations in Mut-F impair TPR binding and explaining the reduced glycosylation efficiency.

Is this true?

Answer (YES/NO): NO